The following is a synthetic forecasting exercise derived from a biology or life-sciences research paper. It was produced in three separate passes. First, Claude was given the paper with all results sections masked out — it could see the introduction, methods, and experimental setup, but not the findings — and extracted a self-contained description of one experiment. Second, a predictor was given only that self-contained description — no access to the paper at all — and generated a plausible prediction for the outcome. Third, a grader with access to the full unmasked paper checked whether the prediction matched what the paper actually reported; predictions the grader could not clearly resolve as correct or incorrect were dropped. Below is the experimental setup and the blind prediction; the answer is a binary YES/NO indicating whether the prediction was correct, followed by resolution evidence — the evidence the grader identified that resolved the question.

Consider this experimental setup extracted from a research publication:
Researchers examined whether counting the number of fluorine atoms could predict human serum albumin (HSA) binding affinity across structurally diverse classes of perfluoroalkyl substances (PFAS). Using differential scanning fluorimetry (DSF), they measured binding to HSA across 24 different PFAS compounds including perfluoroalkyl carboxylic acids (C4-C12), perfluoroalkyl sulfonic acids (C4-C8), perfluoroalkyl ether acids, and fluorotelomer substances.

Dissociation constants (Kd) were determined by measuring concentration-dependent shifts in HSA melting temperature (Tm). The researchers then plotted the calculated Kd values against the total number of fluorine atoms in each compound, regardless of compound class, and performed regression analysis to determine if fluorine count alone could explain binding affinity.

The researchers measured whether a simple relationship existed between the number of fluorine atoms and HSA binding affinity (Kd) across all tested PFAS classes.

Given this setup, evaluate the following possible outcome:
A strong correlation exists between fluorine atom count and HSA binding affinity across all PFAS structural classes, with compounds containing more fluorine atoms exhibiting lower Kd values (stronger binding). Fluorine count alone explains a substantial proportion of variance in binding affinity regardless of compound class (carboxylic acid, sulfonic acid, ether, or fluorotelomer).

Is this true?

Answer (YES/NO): NO